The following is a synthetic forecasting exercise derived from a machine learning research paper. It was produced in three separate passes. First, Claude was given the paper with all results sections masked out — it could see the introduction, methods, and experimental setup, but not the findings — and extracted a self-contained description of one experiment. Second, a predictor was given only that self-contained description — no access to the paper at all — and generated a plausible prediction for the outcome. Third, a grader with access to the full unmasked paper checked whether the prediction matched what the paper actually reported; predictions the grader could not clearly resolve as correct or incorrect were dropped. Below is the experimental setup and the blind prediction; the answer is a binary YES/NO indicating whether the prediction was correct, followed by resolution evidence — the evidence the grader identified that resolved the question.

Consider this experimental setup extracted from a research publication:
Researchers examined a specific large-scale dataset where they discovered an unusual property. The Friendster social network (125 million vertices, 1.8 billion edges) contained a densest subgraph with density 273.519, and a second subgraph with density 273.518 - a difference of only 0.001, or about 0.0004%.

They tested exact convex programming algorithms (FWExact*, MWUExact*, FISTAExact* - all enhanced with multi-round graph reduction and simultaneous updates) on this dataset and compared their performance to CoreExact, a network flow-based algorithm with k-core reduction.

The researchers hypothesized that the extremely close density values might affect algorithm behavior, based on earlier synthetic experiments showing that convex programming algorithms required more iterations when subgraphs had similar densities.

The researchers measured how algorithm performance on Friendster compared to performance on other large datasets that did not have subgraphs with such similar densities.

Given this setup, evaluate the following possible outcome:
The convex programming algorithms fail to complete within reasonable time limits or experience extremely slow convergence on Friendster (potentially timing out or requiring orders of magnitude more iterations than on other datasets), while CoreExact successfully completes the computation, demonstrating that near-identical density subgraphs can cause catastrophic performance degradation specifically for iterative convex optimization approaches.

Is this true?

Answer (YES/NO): NO